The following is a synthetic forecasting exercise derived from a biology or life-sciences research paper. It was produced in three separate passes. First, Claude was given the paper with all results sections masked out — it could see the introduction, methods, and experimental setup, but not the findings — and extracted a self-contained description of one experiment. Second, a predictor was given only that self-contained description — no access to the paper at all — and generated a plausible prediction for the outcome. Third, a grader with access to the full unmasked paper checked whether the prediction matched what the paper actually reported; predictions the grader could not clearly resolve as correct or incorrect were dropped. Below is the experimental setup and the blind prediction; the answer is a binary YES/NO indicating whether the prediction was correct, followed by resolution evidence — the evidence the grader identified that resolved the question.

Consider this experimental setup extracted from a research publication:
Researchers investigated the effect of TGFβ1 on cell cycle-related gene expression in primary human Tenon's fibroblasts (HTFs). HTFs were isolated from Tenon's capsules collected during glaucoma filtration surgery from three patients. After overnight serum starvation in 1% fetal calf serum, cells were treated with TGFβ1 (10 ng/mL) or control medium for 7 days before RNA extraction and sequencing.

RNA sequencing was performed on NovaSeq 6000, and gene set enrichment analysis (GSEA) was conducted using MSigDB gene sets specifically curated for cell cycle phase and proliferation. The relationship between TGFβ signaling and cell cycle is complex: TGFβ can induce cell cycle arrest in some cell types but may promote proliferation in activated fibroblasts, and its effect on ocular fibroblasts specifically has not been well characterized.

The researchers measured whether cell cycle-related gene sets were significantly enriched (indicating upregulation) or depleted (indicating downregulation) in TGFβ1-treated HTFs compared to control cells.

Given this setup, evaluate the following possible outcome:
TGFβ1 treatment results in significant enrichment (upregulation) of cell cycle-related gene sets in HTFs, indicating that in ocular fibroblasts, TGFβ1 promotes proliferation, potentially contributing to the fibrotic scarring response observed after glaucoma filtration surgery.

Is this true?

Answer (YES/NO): NO